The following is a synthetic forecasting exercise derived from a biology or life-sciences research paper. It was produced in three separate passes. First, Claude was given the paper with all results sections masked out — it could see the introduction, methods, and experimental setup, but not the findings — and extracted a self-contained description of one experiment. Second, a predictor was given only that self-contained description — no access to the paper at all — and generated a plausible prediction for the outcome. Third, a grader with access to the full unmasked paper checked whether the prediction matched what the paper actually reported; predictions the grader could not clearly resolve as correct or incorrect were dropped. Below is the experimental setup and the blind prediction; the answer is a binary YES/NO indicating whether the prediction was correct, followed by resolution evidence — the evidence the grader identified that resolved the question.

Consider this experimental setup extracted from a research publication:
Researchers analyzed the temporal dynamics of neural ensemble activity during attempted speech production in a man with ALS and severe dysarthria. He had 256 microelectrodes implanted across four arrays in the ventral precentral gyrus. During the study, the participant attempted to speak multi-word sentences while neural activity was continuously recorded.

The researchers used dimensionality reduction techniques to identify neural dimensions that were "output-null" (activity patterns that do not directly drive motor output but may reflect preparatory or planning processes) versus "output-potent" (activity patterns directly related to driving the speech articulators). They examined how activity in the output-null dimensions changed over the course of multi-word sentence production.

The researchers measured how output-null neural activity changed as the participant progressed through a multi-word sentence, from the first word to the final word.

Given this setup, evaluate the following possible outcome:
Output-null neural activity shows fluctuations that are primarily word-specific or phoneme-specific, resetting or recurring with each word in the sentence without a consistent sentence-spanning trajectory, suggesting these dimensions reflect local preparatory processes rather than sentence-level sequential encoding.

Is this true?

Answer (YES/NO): NO